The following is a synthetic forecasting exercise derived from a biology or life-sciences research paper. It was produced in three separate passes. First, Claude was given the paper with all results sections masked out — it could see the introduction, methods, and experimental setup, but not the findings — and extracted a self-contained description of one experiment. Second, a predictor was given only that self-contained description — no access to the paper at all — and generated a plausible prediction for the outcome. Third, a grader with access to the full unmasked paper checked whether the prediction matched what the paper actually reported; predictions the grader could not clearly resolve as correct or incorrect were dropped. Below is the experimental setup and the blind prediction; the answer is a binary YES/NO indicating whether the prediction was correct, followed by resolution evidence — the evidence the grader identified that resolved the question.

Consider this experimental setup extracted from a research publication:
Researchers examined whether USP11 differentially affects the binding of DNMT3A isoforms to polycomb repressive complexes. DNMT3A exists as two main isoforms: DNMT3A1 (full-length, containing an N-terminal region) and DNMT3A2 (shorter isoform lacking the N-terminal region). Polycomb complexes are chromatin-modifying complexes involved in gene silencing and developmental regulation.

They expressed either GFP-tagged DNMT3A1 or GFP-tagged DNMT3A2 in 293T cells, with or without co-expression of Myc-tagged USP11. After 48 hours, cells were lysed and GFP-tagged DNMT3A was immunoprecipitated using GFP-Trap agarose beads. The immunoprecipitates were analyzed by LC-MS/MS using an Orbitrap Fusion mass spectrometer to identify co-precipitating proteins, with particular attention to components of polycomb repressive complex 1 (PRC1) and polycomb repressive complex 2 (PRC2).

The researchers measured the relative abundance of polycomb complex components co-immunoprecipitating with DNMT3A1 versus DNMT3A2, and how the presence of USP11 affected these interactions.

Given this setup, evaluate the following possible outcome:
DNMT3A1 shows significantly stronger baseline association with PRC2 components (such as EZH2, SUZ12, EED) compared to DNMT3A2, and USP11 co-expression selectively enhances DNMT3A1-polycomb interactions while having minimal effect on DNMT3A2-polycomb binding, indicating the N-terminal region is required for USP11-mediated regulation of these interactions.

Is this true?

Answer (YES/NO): NO